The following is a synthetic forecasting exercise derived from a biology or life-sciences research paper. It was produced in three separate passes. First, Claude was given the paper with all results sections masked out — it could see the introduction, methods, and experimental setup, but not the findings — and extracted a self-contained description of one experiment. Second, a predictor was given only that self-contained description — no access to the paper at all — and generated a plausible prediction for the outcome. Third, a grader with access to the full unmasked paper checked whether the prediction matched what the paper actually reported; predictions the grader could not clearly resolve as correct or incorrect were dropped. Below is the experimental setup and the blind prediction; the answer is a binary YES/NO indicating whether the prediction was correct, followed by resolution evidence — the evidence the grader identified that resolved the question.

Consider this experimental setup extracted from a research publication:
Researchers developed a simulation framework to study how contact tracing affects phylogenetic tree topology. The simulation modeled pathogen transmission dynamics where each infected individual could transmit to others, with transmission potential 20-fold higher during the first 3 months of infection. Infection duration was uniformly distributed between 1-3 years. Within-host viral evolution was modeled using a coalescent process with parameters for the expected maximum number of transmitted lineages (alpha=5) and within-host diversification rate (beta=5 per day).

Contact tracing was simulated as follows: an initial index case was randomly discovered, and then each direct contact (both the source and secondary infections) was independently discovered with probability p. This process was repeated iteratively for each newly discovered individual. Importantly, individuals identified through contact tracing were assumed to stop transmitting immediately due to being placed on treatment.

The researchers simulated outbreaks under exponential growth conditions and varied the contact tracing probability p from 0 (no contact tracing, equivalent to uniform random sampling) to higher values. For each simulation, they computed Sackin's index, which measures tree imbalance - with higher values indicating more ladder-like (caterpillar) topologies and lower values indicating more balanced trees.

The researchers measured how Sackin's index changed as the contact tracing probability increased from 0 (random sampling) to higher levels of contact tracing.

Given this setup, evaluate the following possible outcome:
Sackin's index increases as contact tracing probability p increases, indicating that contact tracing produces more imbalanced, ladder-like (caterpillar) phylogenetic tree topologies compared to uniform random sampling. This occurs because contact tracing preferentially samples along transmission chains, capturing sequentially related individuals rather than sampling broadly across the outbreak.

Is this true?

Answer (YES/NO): YES